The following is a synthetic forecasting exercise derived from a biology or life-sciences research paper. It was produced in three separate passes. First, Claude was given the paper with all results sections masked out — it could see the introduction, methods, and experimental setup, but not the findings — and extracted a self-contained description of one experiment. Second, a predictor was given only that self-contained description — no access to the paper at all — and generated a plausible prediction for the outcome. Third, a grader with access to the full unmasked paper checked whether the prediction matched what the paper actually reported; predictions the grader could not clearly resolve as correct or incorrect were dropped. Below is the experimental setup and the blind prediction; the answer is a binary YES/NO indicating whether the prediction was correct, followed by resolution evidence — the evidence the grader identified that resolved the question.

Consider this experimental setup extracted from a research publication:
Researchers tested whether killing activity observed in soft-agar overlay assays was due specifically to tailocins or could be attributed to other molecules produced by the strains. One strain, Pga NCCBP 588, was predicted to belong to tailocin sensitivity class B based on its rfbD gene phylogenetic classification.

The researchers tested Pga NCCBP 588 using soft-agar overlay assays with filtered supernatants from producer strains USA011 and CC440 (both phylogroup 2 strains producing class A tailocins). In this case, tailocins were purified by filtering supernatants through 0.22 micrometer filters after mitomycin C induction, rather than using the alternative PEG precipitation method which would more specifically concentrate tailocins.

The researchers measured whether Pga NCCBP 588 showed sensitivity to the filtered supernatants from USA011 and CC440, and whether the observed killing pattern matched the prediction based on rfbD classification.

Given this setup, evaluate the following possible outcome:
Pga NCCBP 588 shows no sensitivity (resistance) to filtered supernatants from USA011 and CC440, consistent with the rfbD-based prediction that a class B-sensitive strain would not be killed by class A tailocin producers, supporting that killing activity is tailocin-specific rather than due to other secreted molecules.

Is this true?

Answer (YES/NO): NO